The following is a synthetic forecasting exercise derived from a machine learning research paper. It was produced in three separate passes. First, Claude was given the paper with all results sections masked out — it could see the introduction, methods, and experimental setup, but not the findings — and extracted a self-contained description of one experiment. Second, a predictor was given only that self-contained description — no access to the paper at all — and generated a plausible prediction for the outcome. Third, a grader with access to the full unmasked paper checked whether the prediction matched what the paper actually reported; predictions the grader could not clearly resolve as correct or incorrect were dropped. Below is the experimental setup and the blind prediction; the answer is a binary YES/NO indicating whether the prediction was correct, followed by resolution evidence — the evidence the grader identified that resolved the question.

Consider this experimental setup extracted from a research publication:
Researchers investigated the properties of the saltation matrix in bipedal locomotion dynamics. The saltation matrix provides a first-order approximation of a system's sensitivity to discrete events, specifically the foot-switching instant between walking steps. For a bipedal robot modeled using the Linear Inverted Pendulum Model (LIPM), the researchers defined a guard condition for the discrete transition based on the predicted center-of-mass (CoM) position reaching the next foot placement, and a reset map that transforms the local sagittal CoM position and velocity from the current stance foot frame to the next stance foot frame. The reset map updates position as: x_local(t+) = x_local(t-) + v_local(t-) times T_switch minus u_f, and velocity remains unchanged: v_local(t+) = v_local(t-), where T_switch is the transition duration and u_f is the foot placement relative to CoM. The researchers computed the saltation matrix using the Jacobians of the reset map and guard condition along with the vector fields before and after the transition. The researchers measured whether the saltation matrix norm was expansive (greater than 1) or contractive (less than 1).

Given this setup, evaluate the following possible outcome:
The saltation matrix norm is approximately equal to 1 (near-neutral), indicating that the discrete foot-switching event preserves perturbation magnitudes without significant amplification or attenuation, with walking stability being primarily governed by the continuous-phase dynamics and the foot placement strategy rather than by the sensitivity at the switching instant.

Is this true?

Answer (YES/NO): NO